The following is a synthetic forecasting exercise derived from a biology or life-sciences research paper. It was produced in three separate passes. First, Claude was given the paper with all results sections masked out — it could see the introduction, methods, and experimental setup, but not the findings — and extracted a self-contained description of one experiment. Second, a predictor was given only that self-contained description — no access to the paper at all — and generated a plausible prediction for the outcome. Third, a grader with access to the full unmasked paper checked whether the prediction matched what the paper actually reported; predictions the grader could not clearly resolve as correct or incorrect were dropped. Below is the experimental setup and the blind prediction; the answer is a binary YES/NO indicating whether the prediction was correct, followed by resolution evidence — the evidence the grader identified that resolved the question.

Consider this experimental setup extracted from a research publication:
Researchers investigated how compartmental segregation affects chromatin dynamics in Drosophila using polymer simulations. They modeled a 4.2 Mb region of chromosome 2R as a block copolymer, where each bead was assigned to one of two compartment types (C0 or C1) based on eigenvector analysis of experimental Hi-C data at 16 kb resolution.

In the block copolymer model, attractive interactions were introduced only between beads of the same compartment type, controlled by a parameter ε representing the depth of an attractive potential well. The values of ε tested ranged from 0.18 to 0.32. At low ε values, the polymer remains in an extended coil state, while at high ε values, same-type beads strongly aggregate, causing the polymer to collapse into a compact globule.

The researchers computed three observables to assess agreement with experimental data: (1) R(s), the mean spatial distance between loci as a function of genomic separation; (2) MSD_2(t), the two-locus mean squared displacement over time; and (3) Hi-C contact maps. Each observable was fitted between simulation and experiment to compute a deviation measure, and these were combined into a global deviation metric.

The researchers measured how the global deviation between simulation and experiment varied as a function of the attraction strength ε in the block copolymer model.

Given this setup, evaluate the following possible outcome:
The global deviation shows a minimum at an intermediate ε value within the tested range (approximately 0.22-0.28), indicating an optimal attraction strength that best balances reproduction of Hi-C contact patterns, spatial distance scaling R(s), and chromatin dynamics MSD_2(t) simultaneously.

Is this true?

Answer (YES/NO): NO